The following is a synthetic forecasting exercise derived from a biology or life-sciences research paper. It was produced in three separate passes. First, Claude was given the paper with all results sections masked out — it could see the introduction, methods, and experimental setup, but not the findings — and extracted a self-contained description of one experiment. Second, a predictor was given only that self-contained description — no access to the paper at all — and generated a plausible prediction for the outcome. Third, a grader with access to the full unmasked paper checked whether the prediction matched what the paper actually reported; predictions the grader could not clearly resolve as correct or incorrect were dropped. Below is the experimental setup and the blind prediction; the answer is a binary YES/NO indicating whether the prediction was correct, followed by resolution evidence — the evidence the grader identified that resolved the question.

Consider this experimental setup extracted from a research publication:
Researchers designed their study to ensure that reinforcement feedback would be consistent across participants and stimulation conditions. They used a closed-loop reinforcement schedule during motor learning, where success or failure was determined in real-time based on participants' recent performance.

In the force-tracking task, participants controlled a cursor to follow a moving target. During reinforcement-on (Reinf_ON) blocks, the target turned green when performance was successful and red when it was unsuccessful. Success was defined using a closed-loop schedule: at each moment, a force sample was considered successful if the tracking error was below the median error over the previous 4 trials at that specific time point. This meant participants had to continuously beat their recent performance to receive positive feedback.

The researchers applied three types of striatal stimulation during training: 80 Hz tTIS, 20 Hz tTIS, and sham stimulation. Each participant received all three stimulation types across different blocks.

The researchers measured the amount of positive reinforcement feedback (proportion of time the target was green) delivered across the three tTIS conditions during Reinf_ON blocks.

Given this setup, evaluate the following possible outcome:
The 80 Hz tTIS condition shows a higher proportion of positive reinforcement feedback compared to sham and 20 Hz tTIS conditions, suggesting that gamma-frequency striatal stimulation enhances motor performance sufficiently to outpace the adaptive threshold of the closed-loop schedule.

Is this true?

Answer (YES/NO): NO